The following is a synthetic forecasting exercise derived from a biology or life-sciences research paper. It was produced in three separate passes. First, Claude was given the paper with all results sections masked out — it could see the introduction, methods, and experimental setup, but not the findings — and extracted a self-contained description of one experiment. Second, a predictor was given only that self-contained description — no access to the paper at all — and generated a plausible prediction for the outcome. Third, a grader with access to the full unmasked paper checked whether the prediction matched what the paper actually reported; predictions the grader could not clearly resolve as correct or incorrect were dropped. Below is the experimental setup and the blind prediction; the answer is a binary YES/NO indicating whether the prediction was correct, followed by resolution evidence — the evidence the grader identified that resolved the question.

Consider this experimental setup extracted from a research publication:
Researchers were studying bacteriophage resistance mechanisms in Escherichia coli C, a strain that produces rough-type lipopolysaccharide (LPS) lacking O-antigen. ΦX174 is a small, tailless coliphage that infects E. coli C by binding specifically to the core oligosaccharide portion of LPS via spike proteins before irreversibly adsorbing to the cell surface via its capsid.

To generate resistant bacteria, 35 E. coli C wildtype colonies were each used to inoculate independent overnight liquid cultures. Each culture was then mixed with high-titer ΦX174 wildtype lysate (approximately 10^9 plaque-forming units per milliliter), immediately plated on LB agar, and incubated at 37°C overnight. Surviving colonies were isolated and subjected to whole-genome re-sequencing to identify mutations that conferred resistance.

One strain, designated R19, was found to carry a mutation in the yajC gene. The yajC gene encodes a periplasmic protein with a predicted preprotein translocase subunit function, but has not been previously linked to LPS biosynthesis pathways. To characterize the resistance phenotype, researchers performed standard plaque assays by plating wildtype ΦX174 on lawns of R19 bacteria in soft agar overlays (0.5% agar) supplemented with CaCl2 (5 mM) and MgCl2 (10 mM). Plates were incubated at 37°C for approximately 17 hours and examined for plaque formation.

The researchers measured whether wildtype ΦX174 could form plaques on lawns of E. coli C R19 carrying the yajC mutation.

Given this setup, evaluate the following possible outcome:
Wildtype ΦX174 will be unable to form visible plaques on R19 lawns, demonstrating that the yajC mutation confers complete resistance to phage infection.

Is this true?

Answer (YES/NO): NO